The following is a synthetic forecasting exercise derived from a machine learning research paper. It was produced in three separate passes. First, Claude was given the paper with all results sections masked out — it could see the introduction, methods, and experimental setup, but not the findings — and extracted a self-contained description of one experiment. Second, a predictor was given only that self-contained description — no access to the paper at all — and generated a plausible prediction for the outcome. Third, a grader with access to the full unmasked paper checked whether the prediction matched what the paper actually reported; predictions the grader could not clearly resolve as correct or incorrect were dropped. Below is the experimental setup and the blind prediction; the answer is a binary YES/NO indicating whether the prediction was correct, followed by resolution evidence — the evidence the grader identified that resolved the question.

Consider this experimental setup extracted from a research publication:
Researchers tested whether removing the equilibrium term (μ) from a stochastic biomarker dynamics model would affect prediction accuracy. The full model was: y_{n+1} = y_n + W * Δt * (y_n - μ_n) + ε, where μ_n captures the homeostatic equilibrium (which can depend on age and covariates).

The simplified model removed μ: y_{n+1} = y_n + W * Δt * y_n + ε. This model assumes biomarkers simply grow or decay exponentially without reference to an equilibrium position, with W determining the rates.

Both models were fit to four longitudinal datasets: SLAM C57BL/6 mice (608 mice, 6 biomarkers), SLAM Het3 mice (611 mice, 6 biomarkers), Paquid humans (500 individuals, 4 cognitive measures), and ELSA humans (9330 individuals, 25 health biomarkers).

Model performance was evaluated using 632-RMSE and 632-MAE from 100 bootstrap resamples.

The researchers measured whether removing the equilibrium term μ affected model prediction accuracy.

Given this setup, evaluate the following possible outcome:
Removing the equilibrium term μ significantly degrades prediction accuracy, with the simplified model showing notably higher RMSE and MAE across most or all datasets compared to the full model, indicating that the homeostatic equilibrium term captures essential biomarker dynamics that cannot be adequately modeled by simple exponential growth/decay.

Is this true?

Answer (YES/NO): YES